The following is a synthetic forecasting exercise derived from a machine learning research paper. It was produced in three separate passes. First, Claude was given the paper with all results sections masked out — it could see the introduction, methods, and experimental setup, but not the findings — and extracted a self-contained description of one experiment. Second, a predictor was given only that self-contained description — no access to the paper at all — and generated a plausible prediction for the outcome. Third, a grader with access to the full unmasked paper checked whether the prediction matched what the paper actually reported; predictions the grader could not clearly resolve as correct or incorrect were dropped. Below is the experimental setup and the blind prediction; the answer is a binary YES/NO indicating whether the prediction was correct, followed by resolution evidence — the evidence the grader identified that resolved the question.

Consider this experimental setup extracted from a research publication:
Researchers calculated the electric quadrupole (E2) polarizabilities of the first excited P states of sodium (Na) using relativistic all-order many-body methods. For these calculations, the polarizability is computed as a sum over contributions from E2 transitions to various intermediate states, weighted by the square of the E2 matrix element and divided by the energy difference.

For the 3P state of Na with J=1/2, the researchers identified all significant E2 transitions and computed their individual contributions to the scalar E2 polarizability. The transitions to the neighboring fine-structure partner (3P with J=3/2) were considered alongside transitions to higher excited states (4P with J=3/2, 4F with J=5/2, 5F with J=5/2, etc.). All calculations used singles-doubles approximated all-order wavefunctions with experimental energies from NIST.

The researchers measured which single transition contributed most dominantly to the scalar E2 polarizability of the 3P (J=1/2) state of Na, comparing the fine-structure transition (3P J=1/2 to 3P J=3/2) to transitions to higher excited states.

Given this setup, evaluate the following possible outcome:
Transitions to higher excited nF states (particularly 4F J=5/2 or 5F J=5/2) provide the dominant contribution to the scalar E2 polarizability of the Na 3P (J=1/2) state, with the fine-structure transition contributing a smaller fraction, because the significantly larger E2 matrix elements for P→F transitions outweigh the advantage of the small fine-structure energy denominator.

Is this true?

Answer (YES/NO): NO